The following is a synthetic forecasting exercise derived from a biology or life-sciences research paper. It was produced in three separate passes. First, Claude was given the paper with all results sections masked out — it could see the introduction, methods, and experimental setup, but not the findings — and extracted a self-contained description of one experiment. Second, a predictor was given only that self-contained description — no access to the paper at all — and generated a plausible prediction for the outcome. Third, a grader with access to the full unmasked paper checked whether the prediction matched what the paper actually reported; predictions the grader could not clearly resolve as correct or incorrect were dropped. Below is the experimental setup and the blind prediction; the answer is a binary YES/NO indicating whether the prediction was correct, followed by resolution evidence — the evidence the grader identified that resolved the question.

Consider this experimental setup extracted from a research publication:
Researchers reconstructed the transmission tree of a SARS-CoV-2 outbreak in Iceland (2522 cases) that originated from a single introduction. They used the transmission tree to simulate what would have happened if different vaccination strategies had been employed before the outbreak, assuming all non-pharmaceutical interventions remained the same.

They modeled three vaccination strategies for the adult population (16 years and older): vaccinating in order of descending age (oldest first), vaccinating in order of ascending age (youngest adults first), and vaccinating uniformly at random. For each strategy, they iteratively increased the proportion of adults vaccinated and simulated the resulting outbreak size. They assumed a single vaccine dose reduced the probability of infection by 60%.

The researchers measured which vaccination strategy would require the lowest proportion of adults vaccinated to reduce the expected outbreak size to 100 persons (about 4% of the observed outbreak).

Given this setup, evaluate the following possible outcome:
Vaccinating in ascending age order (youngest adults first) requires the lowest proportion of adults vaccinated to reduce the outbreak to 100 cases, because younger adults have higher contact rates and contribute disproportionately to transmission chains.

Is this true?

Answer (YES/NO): YES